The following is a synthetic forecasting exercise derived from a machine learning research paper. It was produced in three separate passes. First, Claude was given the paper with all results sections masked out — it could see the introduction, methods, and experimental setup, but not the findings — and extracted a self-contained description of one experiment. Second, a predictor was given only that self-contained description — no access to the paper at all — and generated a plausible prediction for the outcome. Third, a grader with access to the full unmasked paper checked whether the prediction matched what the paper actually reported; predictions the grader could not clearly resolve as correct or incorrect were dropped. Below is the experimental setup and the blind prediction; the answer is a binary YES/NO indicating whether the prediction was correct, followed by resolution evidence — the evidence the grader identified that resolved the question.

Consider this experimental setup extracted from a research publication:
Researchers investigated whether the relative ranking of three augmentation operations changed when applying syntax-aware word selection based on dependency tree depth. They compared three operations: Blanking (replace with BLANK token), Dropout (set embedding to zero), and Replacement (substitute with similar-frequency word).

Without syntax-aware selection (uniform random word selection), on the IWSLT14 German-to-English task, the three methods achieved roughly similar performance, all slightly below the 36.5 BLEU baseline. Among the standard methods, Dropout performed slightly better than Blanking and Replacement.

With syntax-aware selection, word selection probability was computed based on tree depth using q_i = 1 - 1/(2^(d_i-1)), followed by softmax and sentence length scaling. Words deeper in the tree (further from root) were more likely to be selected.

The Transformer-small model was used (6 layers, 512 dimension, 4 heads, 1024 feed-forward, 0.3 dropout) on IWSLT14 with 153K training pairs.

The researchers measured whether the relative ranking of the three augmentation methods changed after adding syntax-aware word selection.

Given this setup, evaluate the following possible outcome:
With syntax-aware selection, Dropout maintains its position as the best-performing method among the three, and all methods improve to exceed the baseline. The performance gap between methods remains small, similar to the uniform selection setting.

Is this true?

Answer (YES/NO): NO